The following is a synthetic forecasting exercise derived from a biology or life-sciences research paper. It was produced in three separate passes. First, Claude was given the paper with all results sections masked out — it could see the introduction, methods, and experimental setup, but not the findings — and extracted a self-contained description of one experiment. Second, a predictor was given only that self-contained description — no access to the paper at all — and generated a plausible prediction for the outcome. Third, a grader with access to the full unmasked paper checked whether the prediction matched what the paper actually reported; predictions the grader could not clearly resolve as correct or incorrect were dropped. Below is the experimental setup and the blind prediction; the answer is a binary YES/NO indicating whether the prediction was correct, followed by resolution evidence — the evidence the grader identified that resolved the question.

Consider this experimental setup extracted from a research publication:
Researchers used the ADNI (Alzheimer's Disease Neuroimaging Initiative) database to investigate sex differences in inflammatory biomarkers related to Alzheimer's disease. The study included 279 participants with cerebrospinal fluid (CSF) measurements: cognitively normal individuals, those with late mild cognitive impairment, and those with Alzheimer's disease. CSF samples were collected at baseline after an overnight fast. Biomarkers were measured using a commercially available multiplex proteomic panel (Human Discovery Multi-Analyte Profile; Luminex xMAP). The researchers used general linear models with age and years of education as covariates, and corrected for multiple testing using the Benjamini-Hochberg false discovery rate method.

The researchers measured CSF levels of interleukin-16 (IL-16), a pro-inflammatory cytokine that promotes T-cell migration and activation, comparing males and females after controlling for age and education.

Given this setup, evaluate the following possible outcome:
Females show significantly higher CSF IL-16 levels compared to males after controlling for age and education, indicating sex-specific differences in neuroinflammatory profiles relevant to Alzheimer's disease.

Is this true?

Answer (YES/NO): NO